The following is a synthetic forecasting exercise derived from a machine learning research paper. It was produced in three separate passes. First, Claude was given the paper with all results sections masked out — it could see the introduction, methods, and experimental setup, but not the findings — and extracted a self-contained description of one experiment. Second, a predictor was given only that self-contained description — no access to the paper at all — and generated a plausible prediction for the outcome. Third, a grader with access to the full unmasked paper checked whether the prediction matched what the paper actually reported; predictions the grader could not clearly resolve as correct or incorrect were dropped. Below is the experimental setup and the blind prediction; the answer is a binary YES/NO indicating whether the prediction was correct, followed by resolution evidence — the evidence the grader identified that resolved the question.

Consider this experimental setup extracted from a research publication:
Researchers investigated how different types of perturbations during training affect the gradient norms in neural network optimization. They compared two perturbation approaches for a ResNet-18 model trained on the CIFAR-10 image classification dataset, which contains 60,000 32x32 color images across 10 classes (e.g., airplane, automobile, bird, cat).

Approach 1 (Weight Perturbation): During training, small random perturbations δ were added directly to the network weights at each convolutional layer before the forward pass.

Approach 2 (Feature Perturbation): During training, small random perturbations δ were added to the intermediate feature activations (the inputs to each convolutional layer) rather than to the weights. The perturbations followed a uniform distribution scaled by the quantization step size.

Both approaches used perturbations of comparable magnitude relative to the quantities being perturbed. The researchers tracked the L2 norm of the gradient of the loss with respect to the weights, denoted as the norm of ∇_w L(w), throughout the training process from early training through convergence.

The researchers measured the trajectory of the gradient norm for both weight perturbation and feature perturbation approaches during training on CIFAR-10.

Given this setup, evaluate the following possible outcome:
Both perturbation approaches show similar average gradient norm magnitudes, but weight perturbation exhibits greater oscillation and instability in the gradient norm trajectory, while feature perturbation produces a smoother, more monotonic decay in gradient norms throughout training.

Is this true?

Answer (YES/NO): NO